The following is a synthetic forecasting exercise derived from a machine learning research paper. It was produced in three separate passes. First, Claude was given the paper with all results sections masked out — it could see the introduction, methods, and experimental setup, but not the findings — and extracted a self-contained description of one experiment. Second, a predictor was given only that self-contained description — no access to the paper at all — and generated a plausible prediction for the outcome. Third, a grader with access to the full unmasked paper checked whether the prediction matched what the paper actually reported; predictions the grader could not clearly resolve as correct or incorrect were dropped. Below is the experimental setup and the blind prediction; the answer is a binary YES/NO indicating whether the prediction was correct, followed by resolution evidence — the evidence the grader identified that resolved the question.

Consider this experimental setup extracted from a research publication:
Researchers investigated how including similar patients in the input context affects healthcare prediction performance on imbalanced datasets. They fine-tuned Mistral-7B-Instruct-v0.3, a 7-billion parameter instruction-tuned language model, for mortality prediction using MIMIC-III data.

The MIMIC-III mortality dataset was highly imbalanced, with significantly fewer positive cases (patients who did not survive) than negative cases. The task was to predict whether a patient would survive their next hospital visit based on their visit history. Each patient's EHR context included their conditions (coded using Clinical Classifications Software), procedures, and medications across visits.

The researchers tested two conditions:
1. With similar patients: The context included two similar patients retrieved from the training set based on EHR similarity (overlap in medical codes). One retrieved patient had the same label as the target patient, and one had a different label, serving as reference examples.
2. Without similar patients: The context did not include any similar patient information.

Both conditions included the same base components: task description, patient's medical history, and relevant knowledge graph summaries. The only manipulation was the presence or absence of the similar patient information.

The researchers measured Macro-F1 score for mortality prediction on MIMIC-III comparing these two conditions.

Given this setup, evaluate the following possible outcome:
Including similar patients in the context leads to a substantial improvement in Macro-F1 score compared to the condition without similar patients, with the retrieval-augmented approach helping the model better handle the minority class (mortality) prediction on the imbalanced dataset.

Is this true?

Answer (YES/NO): NO